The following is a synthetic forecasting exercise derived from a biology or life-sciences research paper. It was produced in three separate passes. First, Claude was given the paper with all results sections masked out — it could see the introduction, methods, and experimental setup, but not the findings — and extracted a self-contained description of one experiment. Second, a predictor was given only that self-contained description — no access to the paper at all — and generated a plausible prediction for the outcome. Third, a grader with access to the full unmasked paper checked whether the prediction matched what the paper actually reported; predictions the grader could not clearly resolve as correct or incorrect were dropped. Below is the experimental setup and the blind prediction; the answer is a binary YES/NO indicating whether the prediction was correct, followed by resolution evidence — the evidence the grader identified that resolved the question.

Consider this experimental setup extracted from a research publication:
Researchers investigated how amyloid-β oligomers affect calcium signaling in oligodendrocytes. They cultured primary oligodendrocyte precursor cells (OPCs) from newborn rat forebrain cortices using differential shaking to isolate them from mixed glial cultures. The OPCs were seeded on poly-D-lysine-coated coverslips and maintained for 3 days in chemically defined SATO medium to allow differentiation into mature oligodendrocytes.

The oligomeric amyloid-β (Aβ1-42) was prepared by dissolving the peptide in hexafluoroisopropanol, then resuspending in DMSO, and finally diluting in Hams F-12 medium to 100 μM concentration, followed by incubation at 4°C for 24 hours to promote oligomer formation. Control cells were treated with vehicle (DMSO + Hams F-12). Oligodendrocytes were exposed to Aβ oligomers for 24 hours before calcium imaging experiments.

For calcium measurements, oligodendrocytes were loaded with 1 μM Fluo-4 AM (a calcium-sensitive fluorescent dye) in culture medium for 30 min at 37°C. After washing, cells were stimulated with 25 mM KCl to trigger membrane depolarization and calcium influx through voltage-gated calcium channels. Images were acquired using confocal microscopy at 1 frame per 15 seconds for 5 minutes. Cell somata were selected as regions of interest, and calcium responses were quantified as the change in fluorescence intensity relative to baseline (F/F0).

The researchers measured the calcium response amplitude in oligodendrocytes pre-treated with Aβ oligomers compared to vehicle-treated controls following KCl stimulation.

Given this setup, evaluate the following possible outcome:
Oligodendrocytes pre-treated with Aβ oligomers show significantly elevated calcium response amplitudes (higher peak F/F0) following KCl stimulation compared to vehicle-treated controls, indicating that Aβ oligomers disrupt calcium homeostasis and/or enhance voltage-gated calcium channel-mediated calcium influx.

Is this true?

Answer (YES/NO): NO